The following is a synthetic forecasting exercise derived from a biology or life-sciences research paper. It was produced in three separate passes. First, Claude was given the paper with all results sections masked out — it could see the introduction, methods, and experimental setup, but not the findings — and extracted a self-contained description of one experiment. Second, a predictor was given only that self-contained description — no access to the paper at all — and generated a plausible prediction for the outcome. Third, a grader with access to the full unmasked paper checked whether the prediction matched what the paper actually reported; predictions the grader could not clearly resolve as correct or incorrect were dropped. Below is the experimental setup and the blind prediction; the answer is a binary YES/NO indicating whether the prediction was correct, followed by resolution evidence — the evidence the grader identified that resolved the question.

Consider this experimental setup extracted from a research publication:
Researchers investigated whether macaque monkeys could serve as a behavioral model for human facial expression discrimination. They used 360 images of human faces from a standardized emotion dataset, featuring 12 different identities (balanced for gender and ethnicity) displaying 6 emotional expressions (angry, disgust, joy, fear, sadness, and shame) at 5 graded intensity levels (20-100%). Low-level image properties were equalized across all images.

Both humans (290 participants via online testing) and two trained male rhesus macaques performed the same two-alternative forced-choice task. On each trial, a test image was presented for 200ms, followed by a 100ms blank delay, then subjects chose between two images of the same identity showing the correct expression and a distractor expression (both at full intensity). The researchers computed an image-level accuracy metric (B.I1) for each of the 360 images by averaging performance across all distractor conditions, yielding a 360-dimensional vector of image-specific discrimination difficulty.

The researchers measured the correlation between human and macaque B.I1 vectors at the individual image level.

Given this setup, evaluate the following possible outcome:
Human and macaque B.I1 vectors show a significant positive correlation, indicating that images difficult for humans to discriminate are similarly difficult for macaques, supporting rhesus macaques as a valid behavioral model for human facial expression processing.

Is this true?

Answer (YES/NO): YES